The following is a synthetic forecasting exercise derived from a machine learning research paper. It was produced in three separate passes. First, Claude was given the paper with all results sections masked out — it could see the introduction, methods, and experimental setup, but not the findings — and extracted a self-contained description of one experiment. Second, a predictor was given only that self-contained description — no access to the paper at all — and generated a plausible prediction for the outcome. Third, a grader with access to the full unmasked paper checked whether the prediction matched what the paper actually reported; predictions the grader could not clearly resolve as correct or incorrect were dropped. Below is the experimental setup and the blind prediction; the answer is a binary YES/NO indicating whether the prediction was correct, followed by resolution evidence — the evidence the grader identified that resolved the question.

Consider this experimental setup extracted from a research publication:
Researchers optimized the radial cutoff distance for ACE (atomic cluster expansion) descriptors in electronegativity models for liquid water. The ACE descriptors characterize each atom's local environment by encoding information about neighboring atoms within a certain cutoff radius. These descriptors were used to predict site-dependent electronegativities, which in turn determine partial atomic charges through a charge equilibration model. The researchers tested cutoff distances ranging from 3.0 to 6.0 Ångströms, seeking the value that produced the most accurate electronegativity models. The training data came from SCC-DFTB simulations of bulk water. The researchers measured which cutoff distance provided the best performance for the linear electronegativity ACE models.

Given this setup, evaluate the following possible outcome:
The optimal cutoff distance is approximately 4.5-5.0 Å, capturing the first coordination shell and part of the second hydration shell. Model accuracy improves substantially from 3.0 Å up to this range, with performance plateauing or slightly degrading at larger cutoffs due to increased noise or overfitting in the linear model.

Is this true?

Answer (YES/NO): NO